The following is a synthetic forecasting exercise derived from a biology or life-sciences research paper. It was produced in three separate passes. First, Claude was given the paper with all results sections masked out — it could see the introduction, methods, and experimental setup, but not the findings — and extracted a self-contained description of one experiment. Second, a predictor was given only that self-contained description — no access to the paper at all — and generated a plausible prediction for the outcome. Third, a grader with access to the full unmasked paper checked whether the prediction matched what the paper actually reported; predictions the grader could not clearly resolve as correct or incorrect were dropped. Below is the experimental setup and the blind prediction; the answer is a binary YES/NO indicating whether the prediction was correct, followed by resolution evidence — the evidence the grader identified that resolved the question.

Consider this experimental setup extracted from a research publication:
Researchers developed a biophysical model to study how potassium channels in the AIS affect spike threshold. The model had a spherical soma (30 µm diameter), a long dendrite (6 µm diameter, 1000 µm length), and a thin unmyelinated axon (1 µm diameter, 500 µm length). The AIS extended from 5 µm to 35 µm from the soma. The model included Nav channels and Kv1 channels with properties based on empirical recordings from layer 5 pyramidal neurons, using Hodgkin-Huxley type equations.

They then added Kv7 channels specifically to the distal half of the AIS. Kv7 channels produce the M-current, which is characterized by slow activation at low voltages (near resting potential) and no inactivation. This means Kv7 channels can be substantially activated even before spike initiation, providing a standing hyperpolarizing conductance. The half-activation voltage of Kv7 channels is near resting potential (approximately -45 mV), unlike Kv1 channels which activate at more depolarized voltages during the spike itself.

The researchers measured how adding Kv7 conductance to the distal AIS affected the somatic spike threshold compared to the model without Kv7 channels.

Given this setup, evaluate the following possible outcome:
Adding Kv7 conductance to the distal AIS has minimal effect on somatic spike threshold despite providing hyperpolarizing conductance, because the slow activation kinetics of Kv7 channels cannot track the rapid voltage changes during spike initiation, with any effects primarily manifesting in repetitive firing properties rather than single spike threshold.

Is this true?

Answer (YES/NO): NO